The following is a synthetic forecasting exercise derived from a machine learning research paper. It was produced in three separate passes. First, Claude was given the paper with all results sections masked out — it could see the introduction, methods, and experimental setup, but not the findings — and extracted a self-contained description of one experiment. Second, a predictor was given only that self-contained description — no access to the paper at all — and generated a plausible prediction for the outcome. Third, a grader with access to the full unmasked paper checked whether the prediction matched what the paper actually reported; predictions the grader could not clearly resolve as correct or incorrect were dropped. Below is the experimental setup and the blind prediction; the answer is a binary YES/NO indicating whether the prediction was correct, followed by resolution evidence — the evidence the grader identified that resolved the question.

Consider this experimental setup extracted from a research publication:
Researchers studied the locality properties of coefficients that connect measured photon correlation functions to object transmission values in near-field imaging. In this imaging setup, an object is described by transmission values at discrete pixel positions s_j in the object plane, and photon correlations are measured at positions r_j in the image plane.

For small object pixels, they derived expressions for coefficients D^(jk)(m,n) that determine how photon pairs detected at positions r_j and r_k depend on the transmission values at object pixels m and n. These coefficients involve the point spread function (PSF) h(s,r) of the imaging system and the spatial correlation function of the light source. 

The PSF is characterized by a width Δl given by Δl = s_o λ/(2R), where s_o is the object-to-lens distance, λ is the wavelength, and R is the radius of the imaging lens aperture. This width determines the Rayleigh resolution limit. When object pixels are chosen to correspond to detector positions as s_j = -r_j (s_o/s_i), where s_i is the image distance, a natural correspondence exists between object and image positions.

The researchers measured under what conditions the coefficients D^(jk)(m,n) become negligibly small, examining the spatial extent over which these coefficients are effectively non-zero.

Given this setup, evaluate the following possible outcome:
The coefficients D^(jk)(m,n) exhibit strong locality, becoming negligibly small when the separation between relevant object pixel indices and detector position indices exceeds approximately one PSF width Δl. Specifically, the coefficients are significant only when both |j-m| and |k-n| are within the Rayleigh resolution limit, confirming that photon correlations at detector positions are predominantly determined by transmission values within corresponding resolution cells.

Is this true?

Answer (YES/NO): YES